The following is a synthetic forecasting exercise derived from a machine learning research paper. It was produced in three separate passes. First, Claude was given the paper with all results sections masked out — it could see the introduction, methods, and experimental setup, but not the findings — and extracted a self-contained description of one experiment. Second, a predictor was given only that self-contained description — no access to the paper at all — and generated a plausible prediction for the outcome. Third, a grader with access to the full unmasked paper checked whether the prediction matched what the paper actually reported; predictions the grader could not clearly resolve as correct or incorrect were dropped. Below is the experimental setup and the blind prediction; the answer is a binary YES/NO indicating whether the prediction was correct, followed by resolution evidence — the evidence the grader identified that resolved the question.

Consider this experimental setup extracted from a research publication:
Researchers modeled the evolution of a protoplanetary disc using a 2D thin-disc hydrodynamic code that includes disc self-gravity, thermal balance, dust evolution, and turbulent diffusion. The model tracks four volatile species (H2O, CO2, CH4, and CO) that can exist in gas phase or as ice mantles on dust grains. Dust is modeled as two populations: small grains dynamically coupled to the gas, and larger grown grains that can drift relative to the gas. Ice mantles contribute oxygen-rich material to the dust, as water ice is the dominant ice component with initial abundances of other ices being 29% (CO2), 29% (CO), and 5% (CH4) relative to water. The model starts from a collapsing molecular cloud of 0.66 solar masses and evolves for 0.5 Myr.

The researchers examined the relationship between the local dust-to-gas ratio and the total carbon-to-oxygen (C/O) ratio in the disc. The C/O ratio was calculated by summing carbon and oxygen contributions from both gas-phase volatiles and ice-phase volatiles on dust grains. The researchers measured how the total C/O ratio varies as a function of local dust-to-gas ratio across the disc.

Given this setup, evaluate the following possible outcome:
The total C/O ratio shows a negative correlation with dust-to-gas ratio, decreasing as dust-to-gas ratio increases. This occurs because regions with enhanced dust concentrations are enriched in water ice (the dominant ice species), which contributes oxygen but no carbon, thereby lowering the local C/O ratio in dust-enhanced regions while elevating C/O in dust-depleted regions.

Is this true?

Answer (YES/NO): YES